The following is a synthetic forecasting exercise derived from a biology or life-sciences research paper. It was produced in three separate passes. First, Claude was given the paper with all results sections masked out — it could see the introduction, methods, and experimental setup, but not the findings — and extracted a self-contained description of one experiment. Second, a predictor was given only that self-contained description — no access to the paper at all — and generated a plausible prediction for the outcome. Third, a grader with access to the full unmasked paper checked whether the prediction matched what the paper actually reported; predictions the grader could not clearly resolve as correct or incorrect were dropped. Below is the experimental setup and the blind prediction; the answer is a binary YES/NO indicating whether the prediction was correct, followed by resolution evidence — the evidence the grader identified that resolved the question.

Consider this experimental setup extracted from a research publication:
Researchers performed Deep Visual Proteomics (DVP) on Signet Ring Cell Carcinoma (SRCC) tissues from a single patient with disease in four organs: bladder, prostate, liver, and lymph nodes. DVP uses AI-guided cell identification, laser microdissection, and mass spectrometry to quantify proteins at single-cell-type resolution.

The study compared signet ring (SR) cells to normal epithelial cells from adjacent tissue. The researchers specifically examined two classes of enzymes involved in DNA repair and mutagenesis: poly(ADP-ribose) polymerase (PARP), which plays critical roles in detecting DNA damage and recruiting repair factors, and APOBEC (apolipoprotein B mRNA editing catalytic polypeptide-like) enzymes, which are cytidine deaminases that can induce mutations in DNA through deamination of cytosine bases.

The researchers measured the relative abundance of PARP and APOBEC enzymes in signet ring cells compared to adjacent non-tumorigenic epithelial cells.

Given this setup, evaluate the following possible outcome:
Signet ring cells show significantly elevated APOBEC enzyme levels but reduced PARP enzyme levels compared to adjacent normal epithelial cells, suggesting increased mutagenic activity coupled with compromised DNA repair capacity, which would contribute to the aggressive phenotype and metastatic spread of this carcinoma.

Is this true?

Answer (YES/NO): NO